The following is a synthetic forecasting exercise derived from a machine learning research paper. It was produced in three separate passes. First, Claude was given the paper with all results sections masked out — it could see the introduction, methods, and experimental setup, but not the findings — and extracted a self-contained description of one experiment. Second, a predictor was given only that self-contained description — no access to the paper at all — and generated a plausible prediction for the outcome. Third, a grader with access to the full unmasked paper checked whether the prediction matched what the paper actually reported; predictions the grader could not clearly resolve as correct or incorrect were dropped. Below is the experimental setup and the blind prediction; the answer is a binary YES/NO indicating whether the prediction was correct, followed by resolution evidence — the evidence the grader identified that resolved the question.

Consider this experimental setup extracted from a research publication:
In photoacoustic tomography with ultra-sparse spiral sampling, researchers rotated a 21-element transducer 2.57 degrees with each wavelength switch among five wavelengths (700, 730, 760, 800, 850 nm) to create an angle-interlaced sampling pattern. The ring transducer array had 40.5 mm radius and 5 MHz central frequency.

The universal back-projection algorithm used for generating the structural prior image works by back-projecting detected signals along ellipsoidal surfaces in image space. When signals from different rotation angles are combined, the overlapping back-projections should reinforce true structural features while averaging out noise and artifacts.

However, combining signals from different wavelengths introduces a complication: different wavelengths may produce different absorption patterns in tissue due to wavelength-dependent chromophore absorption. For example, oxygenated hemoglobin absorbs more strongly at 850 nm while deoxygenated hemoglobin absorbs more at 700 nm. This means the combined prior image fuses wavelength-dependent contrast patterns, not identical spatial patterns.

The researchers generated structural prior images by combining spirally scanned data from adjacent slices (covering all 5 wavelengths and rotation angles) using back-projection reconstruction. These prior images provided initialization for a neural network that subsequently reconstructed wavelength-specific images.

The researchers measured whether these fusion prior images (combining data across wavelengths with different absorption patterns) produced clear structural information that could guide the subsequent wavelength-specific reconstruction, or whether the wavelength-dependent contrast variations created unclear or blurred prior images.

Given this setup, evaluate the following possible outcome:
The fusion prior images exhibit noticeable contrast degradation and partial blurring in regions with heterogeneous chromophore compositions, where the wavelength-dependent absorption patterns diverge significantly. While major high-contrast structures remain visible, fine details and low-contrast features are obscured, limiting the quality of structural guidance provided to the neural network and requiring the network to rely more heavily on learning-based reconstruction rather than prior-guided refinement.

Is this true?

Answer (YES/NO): NO